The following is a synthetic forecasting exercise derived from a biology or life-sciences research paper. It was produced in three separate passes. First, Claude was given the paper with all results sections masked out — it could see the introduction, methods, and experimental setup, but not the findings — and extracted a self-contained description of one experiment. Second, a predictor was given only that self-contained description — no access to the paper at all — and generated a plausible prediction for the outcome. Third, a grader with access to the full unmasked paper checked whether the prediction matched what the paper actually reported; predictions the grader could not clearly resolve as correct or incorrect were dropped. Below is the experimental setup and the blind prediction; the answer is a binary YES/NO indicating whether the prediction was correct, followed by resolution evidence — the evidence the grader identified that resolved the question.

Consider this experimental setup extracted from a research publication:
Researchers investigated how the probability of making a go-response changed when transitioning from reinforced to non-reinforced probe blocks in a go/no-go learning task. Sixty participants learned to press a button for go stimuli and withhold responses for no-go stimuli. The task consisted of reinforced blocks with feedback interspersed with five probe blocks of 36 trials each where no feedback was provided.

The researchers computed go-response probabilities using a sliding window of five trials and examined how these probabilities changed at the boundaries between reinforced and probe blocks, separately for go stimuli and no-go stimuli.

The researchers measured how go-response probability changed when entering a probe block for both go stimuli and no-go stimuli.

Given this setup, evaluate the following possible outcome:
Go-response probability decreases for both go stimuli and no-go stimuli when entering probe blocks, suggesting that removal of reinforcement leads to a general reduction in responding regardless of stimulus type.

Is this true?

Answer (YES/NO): YES